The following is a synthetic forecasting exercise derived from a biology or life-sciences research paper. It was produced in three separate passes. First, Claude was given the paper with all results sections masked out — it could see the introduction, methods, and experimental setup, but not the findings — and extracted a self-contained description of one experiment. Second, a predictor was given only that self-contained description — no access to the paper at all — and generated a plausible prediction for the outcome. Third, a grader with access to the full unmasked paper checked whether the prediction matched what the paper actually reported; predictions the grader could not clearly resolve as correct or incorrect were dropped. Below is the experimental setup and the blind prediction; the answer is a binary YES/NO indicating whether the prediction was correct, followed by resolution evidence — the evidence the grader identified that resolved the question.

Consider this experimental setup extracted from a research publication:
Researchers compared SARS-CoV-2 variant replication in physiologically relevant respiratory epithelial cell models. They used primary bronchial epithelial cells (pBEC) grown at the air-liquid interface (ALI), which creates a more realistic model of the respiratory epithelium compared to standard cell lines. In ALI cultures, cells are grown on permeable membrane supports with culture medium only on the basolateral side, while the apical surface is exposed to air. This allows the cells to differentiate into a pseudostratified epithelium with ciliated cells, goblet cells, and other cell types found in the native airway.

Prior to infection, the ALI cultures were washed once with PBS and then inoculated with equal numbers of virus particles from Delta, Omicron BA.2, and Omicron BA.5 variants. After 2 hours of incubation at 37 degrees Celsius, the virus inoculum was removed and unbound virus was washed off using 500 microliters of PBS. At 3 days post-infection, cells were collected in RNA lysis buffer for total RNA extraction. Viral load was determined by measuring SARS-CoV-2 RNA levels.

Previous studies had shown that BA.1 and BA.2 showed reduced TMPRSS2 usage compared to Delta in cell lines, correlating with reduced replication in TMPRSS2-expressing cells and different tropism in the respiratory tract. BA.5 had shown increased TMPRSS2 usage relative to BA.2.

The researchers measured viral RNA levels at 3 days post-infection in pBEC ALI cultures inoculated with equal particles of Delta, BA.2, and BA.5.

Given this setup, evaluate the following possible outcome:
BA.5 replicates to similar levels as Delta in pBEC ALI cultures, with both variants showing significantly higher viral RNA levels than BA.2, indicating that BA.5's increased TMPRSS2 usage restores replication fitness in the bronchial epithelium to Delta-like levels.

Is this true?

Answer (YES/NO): NO